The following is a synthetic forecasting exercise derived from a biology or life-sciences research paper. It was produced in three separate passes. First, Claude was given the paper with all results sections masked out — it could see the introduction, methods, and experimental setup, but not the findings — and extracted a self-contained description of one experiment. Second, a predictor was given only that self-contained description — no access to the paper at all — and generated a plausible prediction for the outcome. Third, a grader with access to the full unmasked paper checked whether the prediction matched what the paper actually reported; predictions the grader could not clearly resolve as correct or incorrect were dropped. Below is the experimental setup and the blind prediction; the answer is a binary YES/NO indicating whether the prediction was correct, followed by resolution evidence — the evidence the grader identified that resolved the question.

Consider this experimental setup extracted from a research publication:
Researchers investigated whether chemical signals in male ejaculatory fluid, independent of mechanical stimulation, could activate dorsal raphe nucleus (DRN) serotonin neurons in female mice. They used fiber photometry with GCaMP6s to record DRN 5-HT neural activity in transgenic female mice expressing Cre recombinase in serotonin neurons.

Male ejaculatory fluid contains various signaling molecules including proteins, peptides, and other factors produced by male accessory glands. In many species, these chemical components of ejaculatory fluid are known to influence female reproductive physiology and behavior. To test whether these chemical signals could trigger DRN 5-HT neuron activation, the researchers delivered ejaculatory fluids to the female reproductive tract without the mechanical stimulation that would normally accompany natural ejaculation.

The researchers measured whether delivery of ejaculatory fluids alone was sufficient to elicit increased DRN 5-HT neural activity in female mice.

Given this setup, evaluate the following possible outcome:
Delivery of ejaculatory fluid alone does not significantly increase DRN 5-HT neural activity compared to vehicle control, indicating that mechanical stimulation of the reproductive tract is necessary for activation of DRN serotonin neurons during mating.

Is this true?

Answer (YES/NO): YES